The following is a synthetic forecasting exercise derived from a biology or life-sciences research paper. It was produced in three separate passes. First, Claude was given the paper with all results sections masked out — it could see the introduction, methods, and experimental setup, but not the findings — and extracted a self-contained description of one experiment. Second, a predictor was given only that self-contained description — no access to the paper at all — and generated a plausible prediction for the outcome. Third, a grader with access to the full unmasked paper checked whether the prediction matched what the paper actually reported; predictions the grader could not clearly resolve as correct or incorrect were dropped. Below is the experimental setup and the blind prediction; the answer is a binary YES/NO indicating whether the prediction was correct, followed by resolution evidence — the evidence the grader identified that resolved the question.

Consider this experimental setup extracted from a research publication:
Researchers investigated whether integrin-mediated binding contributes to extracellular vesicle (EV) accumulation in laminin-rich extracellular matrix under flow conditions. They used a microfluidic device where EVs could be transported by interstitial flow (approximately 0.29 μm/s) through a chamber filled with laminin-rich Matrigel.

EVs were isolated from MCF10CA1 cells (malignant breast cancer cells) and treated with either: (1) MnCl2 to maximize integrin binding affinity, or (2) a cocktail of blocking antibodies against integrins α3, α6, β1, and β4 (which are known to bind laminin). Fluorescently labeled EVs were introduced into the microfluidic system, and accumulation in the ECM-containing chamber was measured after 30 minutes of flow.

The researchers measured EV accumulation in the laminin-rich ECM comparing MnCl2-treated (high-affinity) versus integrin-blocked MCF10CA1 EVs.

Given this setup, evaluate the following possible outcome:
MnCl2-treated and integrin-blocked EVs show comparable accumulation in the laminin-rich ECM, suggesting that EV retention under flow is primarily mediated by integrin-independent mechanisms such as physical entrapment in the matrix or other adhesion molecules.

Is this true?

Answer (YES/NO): NO